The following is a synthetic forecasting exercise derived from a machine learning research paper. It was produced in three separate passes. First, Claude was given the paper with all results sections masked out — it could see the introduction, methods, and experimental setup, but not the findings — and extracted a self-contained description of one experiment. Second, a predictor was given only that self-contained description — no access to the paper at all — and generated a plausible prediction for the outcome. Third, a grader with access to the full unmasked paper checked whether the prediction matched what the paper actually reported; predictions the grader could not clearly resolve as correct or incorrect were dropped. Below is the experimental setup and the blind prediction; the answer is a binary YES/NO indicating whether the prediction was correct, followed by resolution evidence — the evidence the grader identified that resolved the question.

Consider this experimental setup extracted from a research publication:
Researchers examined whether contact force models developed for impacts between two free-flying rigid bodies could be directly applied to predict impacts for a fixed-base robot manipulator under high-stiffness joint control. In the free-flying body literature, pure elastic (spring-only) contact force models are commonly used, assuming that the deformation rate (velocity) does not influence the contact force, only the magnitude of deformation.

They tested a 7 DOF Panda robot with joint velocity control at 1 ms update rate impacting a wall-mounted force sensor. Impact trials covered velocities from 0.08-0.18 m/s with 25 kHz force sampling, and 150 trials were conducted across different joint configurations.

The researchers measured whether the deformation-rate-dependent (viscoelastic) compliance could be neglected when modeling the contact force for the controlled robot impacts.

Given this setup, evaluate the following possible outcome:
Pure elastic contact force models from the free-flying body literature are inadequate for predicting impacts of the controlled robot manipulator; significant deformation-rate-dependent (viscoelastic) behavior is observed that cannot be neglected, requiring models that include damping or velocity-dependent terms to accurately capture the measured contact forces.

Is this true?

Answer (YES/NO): YES